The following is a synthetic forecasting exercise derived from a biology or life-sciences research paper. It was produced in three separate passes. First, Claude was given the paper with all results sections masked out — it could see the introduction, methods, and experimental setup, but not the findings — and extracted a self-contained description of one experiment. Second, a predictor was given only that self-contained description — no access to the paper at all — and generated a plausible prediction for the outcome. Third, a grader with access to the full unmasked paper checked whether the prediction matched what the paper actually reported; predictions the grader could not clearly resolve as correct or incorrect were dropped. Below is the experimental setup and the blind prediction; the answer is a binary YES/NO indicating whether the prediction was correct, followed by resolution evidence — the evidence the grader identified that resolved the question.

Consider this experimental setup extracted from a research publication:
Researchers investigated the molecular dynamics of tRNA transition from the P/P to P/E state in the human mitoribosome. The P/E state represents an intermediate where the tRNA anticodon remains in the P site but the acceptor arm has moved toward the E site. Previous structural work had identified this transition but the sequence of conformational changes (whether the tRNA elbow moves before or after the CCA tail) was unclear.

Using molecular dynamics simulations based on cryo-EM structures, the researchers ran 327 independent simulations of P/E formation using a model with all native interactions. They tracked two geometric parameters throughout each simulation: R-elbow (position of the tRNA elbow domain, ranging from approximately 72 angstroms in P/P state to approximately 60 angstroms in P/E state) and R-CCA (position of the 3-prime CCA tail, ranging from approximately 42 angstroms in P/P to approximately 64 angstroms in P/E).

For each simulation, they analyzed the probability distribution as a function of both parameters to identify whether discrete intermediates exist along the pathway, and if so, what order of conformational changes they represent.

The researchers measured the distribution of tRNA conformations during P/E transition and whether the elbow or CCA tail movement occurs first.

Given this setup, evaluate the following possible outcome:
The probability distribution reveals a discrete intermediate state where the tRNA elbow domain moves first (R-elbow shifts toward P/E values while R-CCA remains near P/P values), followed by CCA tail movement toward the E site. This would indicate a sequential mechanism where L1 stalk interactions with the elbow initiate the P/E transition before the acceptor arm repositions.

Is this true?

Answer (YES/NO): YES